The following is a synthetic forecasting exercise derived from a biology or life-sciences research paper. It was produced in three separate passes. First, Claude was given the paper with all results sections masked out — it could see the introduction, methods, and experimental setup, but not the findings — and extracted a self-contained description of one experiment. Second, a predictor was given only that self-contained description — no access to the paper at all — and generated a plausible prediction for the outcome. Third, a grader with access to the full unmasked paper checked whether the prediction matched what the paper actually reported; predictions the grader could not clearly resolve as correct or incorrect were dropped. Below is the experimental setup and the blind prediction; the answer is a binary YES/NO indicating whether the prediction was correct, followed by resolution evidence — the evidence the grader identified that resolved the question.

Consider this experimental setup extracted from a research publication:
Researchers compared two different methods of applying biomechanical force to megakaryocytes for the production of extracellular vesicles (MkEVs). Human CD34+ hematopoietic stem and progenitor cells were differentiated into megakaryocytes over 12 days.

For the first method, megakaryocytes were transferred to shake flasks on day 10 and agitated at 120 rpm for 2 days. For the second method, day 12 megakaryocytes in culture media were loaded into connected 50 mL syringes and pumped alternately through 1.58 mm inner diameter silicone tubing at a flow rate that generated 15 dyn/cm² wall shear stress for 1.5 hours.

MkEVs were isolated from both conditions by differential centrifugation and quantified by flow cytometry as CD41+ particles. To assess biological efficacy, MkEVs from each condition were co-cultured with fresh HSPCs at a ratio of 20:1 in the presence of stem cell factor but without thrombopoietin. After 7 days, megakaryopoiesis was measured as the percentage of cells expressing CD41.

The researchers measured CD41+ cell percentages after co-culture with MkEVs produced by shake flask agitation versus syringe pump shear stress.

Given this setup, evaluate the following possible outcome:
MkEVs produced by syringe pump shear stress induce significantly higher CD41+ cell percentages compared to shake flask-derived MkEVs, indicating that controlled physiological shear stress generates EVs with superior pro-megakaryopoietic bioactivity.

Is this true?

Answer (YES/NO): YES